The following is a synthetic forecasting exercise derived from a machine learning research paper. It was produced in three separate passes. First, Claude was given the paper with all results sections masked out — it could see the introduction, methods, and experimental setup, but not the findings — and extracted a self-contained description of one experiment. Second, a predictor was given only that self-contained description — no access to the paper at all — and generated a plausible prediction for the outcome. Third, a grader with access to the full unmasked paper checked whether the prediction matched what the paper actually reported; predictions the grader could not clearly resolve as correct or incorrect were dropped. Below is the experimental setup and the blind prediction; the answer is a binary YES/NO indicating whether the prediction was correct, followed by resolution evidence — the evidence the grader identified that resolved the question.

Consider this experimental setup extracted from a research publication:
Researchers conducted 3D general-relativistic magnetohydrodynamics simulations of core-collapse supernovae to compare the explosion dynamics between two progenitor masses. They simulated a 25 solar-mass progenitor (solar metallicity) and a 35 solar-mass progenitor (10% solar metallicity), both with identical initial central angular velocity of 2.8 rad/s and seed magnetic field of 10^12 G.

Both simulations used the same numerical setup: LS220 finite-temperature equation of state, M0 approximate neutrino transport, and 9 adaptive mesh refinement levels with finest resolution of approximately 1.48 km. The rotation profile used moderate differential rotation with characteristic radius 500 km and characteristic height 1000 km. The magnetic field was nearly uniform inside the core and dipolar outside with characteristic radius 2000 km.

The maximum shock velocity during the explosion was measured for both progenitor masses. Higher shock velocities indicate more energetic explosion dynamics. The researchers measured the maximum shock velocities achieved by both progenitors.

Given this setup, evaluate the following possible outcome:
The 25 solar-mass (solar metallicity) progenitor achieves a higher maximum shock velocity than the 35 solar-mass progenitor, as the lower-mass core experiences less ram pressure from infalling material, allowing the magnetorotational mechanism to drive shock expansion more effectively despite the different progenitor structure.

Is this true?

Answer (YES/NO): YES